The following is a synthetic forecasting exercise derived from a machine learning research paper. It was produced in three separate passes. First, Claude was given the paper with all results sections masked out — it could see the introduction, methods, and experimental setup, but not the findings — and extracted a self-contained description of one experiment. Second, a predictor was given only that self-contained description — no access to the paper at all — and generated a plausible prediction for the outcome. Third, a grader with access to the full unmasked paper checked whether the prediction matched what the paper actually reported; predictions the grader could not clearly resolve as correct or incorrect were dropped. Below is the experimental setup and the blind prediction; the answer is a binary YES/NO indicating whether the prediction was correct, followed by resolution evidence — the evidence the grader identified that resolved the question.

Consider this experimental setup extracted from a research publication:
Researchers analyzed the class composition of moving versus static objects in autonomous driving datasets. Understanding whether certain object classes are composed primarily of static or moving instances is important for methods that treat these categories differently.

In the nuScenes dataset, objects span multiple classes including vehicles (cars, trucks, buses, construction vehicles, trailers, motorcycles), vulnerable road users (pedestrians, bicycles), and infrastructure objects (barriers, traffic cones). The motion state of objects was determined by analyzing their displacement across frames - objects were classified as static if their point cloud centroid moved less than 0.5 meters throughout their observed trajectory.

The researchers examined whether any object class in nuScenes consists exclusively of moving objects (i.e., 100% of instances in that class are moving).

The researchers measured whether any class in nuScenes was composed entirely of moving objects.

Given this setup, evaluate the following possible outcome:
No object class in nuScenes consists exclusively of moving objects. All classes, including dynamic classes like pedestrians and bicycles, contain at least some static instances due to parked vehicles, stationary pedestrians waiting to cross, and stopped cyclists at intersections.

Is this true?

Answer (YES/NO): YES